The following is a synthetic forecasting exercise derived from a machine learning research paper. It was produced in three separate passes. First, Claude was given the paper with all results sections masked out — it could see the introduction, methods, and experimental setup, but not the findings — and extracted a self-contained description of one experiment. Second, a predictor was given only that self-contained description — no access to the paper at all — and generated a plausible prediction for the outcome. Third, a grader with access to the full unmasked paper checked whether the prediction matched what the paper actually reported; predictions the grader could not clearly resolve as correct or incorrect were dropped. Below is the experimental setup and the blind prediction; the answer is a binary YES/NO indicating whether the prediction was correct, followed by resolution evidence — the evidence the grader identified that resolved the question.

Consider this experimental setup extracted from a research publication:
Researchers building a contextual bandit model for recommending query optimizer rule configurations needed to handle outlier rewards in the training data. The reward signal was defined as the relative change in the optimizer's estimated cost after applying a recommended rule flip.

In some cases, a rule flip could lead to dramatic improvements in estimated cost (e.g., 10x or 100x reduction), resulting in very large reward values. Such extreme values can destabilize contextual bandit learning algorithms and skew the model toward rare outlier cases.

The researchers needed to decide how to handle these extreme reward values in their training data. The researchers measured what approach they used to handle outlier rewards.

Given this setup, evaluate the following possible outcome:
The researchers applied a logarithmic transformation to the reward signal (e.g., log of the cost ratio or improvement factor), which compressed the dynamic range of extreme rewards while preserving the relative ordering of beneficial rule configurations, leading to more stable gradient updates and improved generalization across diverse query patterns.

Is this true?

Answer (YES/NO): NO